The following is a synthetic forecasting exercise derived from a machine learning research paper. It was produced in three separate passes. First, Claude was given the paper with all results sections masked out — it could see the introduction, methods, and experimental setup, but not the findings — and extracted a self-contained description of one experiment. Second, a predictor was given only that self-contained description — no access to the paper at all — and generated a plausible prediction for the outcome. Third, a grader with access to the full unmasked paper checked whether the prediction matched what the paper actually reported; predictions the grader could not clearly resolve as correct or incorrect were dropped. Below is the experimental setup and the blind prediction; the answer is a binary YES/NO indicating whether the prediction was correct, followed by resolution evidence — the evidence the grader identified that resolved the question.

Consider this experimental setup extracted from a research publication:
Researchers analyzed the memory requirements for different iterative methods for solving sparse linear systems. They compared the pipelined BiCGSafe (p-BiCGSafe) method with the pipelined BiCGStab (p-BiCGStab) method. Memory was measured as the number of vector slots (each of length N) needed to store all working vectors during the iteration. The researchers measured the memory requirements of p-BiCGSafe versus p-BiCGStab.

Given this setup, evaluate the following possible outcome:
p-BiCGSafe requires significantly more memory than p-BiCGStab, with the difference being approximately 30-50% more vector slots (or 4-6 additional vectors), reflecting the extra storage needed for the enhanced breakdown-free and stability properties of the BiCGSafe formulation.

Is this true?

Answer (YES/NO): YES